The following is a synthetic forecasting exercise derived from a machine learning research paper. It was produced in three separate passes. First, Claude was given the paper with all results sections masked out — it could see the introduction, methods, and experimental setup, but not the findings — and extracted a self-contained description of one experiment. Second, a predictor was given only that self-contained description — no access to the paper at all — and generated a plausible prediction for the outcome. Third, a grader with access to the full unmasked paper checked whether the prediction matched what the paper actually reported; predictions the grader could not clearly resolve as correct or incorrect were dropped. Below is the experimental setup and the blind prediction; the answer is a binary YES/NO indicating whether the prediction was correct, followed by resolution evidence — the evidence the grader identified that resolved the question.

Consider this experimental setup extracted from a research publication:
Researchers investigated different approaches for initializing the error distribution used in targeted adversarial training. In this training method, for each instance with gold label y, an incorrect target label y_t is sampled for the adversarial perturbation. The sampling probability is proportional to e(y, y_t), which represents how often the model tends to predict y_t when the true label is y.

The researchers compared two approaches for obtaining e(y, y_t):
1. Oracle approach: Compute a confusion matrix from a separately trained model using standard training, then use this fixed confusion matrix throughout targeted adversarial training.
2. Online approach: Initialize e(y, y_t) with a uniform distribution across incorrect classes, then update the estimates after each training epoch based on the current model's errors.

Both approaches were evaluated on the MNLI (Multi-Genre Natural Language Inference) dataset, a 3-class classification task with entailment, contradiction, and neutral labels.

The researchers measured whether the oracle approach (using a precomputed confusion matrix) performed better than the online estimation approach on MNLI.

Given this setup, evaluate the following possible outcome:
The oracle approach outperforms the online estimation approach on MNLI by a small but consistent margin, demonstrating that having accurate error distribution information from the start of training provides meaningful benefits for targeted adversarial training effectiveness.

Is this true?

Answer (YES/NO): NO